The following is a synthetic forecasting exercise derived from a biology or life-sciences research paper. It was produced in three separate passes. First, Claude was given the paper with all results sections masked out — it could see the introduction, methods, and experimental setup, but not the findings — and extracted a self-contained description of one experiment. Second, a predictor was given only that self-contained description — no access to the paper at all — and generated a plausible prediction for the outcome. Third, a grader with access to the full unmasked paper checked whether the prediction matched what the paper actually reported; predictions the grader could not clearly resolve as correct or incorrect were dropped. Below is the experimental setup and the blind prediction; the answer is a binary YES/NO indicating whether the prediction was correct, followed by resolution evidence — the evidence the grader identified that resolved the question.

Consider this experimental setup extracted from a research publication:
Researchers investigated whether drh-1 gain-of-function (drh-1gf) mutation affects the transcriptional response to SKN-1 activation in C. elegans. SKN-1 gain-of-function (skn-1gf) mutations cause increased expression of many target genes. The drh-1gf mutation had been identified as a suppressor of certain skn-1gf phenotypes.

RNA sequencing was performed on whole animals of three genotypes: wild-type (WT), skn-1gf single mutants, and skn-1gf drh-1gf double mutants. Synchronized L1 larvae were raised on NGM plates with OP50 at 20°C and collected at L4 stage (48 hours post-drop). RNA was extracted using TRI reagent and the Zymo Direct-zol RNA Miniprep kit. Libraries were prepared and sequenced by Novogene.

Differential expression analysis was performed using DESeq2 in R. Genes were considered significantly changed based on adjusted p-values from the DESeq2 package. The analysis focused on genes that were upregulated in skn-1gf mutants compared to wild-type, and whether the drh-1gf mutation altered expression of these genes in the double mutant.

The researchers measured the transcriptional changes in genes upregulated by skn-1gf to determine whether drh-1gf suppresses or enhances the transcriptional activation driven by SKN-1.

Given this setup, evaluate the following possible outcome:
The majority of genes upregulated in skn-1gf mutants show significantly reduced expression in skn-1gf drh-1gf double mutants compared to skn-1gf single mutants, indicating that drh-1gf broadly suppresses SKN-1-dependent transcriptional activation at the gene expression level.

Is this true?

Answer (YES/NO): YES